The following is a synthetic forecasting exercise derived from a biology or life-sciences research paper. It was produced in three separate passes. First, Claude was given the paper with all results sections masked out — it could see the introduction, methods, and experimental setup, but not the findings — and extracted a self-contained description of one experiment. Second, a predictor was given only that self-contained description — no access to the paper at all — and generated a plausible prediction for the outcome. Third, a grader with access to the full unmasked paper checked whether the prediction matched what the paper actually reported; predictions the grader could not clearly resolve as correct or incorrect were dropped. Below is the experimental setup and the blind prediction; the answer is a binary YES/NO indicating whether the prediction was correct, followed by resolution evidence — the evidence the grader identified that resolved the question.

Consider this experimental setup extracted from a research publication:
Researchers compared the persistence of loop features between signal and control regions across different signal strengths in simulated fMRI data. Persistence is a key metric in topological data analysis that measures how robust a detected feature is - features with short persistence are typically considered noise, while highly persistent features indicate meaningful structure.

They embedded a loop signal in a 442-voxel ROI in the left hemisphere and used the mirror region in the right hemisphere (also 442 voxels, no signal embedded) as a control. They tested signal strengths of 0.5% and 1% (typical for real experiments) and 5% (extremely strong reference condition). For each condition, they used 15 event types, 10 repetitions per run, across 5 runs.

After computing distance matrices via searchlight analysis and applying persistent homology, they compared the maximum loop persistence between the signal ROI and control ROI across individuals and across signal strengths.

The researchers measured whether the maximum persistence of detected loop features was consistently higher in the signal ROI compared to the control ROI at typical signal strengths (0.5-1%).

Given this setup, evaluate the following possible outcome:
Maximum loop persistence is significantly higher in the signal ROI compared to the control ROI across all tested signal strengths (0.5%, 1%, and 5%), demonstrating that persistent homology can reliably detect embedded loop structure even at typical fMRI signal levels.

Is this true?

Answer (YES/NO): NO